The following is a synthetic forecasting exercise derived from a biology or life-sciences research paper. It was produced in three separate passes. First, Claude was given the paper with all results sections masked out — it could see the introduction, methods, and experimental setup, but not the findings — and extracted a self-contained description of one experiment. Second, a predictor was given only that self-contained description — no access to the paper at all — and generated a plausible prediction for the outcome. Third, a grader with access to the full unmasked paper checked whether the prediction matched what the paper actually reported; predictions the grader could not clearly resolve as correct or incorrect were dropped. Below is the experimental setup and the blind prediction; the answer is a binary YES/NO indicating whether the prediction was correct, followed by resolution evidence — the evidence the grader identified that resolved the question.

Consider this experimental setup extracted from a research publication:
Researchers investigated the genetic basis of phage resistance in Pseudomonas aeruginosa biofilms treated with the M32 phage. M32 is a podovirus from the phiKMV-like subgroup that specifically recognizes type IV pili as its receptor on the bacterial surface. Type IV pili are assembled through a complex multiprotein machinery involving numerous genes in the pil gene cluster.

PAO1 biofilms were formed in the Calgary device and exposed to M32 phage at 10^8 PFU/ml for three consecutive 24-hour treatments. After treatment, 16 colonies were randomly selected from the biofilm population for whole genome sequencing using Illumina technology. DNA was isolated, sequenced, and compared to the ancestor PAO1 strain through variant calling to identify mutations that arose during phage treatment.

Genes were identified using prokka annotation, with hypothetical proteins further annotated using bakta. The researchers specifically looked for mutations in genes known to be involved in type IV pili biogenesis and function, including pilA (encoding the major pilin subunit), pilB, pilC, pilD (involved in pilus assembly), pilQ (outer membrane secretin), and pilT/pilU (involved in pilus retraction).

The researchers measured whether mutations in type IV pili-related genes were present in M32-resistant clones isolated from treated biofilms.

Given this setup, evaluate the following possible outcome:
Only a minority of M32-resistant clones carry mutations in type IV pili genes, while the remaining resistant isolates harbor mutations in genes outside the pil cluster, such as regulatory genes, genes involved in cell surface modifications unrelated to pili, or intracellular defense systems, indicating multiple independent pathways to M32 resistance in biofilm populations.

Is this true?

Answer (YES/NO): YES